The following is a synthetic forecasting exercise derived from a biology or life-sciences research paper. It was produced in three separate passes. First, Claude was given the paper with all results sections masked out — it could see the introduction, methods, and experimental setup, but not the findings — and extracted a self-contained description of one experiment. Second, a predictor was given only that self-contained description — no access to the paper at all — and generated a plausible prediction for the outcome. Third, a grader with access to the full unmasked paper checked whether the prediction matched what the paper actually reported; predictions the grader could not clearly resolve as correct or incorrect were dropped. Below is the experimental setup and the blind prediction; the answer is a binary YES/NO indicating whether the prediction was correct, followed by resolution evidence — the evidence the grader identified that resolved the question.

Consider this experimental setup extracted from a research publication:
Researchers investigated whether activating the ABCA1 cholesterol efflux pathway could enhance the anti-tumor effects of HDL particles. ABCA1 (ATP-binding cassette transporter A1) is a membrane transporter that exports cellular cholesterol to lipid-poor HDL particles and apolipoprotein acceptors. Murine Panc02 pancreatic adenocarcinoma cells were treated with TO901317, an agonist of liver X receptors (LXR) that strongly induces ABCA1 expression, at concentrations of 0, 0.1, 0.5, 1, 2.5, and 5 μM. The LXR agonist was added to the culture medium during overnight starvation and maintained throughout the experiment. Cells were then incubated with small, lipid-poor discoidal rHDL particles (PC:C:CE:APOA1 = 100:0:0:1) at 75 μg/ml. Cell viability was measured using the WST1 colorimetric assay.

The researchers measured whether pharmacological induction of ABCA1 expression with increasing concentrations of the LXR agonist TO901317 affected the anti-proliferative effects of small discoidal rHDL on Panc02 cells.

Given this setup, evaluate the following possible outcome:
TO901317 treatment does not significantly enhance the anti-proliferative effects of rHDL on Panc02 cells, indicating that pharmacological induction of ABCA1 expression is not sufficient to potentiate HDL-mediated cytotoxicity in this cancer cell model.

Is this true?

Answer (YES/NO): NO